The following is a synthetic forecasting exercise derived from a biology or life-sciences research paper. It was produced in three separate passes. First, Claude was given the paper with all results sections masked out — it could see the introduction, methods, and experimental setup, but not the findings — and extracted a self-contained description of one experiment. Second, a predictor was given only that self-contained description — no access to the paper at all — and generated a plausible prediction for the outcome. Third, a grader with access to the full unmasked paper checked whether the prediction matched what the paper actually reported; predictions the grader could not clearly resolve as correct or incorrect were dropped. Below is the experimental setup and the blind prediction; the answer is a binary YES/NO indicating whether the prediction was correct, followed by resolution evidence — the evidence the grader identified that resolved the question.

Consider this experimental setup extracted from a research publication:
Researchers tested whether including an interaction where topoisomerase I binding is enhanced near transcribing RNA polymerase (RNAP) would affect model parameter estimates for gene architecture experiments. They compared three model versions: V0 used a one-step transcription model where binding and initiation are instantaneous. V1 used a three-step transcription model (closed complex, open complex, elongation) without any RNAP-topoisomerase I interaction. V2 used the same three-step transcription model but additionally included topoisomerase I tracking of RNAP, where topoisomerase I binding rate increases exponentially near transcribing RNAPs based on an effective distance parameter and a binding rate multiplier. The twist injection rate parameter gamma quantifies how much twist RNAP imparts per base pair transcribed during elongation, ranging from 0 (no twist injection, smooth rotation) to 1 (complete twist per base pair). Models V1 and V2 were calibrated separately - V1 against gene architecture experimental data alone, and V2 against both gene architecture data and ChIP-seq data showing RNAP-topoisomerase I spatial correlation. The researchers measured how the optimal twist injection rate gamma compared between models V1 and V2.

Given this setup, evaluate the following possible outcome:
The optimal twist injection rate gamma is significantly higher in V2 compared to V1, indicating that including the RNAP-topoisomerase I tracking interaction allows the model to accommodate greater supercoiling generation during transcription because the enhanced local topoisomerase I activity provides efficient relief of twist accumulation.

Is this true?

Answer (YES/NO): NO